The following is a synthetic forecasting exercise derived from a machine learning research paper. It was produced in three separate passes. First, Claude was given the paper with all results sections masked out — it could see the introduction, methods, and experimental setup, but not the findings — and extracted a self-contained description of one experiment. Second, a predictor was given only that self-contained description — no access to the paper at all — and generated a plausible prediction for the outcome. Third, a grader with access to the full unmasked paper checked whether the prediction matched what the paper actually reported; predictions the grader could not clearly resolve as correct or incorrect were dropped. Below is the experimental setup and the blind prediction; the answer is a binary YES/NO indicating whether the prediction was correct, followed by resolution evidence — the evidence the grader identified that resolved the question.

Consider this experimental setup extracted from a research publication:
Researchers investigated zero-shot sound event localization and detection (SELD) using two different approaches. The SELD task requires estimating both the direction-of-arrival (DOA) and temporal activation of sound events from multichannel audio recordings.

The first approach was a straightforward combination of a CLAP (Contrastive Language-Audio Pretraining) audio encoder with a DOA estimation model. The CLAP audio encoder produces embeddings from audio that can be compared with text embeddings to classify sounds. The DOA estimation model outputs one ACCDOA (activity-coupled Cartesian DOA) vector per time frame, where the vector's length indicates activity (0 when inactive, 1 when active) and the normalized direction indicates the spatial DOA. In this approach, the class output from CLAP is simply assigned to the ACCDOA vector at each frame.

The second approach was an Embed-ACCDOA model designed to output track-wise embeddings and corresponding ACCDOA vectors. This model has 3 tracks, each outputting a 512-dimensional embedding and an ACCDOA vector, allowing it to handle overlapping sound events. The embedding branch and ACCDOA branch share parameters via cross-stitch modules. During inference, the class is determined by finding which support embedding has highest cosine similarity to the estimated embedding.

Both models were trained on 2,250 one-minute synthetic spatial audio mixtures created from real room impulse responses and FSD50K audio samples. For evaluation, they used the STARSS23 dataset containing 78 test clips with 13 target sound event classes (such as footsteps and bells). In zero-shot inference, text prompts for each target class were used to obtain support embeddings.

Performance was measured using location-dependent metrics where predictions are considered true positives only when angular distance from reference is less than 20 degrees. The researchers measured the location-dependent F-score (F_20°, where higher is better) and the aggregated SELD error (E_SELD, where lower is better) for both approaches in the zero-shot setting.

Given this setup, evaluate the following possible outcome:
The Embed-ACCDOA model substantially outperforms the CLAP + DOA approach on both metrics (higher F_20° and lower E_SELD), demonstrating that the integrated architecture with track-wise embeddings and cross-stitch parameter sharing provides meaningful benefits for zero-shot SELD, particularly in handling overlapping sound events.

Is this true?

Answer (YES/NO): NO